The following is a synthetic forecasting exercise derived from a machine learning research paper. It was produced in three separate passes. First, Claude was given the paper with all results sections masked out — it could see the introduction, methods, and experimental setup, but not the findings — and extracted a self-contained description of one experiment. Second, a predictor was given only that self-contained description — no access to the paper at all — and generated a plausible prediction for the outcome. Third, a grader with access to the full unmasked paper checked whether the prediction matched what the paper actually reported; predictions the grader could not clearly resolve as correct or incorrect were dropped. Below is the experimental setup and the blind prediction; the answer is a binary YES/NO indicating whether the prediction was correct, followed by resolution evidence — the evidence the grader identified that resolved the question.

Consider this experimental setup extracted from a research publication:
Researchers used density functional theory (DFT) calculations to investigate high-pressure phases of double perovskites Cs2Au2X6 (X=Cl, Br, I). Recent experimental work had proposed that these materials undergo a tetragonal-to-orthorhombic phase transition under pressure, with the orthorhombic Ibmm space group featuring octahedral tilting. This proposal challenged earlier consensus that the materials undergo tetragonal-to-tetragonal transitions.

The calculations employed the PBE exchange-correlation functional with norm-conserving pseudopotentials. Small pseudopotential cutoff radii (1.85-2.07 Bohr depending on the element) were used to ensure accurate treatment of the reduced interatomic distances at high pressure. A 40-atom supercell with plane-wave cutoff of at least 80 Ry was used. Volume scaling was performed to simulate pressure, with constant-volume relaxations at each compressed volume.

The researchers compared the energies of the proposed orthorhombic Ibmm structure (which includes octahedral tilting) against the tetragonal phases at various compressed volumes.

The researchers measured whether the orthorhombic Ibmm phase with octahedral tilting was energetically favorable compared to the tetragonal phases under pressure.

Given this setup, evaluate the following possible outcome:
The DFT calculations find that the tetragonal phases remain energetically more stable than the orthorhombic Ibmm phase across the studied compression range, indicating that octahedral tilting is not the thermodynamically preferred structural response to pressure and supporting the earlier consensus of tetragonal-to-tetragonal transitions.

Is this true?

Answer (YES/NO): NO